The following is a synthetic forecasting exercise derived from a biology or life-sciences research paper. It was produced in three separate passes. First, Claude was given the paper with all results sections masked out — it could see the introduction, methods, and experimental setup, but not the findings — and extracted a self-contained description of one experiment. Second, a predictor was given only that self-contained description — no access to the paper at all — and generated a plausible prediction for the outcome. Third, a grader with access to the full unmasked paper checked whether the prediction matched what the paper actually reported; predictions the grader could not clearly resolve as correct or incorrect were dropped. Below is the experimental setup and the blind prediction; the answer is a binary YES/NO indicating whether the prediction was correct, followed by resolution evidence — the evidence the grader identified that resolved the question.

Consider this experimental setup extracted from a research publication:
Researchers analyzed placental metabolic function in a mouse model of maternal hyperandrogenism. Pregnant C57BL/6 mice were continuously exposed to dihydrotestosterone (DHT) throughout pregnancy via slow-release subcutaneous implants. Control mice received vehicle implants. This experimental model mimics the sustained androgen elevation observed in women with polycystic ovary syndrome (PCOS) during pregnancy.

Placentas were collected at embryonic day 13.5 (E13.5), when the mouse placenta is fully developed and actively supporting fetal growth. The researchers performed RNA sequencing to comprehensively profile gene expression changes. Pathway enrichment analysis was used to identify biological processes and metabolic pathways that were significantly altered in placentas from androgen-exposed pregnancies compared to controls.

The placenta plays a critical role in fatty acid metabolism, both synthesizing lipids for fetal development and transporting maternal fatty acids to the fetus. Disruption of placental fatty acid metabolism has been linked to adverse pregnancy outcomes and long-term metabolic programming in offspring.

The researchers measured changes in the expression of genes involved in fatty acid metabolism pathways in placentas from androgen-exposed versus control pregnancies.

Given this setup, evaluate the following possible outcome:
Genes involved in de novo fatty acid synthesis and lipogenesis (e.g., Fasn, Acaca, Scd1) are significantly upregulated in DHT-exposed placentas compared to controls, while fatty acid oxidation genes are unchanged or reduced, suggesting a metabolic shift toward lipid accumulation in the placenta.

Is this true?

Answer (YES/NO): NO